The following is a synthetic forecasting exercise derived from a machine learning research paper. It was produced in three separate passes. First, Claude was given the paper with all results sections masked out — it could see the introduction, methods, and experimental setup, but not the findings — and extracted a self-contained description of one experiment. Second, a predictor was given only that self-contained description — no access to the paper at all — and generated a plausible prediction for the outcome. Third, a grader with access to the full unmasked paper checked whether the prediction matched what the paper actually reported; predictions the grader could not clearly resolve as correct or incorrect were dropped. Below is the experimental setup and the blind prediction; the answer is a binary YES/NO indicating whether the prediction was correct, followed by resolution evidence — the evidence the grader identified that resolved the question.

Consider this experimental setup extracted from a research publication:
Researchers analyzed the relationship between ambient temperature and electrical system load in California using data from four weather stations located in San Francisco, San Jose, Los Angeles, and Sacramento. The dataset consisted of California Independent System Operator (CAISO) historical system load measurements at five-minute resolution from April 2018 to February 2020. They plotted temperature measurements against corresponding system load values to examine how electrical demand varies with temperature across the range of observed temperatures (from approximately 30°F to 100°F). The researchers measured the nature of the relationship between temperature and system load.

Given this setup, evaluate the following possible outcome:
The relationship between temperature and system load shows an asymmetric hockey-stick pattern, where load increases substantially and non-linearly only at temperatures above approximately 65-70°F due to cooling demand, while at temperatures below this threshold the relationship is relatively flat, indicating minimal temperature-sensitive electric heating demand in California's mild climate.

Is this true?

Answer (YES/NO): NO